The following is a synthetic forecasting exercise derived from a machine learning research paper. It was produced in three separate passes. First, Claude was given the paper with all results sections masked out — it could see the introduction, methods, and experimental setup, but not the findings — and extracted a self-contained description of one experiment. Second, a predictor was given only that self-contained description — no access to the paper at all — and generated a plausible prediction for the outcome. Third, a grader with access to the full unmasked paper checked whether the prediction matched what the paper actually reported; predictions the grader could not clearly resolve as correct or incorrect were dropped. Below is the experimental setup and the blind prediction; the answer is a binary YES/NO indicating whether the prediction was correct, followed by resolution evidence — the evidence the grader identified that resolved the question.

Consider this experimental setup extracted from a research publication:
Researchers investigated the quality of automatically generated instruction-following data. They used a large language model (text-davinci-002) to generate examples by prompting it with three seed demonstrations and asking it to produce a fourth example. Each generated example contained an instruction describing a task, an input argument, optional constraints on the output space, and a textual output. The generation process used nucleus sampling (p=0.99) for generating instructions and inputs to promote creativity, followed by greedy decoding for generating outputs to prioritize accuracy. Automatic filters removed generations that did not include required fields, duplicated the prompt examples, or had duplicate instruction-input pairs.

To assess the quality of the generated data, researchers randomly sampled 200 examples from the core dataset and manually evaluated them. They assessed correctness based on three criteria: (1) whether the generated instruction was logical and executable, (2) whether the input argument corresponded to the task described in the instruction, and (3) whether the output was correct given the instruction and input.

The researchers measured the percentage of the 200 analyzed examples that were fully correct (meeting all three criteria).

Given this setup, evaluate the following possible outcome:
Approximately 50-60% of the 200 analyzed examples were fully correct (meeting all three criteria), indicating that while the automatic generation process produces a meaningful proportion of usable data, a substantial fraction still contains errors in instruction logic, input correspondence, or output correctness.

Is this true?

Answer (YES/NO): YES